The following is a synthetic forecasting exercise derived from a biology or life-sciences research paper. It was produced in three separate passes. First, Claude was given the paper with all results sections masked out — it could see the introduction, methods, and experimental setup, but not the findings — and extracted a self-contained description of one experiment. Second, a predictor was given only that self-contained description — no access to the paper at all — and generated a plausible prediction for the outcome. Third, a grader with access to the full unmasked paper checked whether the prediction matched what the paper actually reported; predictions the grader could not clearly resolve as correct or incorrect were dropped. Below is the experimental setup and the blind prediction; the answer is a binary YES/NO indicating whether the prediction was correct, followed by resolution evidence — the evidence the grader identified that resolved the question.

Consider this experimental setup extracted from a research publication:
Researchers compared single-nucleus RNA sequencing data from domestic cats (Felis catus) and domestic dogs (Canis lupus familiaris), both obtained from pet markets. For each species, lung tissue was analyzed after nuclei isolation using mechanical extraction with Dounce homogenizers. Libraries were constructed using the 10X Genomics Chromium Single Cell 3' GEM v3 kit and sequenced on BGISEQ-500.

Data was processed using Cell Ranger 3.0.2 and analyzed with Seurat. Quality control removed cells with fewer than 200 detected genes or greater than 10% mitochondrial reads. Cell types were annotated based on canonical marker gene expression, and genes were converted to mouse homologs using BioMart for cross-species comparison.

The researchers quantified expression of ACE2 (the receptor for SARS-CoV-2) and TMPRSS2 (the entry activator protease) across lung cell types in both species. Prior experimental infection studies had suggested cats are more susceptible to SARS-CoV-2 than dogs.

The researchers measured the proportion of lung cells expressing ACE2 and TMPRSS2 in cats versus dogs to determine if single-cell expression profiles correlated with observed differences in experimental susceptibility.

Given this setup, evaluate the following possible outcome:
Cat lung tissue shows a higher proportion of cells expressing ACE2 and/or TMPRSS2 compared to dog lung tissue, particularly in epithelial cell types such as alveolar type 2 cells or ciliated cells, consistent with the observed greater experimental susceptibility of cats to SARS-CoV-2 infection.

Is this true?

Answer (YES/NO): YES